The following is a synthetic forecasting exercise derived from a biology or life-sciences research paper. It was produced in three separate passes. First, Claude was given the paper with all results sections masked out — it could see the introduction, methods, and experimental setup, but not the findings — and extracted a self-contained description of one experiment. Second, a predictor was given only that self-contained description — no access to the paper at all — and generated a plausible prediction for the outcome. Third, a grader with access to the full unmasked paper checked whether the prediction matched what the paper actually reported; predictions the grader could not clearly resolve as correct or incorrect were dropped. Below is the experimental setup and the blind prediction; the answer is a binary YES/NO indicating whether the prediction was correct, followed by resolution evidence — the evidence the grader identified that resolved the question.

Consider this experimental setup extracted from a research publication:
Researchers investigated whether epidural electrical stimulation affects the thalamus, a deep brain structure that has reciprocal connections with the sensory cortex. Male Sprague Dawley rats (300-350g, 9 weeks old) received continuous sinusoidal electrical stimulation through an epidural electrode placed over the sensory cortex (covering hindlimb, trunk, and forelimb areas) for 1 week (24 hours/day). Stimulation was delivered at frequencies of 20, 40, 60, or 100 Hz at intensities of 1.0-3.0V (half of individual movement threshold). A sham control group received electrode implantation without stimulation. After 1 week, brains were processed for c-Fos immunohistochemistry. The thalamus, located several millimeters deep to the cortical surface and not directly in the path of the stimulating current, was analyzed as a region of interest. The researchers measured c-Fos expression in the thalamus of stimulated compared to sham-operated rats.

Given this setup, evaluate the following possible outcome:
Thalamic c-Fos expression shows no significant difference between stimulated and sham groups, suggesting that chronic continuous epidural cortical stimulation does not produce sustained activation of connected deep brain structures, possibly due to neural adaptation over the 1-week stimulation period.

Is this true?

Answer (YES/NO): NO